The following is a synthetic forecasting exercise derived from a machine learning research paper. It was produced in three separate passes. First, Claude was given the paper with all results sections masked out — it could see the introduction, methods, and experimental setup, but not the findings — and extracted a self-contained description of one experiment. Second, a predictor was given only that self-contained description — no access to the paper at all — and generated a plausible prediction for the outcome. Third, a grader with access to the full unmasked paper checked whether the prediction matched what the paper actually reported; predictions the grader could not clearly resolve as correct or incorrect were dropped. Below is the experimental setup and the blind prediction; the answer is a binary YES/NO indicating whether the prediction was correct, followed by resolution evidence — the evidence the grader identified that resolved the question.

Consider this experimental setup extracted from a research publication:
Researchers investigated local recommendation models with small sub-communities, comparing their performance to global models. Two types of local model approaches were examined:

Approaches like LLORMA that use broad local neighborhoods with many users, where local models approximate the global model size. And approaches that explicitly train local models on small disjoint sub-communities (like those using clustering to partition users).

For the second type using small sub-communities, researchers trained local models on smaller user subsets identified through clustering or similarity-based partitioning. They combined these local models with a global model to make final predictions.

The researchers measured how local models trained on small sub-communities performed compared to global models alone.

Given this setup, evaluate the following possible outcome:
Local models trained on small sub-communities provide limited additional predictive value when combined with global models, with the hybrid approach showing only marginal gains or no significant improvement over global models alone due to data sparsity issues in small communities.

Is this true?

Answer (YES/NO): YES